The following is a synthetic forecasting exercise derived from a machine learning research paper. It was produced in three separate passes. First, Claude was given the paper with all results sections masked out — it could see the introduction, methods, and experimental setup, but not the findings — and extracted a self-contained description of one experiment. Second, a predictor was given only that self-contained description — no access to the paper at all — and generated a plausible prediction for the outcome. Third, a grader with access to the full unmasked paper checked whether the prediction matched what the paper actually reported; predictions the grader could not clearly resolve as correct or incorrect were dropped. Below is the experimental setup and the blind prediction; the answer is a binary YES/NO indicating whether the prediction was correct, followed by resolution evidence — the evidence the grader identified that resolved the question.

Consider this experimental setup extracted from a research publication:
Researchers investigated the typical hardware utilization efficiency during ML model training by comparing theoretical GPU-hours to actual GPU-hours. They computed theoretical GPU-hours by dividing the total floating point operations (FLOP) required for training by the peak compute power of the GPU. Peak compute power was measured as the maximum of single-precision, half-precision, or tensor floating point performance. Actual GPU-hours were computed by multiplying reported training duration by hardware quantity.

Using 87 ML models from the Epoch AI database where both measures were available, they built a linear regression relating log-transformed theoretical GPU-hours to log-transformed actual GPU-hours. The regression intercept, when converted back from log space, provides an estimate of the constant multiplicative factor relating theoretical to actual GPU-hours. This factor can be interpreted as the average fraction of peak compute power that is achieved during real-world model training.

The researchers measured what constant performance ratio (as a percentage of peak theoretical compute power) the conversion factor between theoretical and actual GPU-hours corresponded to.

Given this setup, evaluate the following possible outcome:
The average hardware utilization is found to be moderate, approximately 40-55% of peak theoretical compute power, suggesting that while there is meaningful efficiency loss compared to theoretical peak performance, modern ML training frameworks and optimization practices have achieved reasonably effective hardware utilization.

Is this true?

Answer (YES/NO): NO